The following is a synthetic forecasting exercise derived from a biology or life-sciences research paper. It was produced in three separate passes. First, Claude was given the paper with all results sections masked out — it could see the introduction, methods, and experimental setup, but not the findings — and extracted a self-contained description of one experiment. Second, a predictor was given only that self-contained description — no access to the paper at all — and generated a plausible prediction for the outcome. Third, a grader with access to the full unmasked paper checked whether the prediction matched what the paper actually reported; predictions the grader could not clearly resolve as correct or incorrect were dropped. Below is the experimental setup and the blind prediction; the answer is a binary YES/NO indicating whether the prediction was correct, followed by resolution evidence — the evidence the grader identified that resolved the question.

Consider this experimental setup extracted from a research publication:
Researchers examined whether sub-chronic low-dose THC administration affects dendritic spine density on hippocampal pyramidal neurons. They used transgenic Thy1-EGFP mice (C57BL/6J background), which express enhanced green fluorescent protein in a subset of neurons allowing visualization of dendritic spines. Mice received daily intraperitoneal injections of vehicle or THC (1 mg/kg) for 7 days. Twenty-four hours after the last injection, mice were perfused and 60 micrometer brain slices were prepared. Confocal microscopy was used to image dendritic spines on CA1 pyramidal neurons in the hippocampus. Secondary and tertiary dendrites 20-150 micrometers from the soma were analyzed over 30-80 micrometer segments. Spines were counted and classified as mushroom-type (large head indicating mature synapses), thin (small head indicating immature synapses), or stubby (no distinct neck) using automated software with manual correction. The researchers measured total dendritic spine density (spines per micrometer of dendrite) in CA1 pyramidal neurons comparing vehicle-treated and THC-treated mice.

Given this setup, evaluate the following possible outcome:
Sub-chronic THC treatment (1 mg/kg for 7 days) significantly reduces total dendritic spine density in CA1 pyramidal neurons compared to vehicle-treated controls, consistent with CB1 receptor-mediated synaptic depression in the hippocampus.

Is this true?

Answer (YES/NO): YES